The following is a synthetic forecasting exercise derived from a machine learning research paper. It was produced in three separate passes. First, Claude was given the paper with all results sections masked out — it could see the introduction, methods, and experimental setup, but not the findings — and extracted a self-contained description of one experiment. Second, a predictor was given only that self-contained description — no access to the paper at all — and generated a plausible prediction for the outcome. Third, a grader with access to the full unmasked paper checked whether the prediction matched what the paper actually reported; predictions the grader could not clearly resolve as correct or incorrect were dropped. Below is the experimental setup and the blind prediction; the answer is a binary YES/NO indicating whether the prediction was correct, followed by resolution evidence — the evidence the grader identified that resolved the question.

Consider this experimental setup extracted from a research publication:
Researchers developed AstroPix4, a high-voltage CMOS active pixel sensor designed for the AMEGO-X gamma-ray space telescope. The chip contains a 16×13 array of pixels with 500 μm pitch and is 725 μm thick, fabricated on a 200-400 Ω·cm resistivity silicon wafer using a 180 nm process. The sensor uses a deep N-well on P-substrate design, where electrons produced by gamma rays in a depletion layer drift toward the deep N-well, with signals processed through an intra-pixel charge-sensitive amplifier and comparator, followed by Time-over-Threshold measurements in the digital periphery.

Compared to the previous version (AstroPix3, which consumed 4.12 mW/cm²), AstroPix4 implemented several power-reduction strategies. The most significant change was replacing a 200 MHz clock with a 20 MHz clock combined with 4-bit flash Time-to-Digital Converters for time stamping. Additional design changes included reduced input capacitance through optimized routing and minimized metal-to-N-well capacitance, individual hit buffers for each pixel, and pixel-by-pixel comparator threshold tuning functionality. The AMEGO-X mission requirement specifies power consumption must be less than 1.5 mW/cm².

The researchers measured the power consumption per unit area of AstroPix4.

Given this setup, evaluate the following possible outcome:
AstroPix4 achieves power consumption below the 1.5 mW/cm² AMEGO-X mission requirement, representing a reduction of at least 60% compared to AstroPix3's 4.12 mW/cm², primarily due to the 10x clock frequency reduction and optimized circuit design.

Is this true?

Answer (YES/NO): NO